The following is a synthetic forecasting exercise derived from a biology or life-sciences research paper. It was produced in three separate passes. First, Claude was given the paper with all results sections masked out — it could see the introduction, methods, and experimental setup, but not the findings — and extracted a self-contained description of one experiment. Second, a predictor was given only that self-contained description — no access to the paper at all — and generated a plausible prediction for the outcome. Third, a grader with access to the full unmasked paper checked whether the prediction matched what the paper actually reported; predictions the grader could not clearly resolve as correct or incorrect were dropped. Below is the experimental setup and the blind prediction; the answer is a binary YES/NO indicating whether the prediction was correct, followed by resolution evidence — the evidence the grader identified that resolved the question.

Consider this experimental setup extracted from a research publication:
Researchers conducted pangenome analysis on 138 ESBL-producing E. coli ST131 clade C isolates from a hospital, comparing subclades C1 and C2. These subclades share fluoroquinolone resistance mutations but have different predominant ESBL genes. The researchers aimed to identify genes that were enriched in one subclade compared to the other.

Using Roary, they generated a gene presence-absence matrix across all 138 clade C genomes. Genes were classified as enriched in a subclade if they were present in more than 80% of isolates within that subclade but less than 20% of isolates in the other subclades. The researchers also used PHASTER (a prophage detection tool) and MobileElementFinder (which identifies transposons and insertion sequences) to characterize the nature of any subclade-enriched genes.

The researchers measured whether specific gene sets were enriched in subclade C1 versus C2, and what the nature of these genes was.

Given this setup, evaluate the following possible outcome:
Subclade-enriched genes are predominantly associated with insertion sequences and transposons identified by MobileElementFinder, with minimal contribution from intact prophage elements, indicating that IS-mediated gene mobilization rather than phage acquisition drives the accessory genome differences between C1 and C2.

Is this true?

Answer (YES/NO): NO